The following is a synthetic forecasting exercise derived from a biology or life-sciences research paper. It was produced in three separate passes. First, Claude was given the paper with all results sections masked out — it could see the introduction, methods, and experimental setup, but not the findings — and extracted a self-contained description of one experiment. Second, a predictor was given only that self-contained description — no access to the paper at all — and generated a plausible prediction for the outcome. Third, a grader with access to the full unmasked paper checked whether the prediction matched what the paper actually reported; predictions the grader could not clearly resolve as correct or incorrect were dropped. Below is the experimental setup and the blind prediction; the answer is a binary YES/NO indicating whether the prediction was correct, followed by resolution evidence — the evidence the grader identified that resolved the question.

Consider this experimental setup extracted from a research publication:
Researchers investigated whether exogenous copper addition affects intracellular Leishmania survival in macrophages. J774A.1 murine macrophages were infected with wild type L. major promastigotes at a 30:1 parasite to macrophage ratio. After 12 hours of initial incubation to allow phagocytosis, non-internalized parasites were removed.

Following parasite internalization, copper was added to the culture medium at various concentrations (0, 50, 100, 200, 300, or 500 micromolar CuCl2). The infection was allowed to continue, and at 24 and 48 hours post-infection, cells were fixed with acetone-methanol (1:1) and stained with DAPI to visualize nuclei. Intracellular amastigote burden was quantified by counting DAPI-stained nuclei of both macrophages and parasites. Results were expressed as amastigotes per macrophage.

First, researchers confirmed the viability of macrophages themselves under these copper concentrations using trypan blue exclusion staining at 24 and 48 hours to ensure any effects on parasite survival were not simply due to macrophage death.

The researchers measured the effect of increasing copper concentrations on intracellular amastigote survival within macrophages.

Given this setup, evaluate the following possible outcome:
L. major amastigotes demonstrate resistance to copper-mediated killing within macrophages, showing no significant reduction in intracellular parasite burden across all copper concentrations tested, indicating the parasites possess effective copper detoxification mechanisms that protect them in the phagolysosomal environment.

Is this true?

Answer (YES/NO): NO